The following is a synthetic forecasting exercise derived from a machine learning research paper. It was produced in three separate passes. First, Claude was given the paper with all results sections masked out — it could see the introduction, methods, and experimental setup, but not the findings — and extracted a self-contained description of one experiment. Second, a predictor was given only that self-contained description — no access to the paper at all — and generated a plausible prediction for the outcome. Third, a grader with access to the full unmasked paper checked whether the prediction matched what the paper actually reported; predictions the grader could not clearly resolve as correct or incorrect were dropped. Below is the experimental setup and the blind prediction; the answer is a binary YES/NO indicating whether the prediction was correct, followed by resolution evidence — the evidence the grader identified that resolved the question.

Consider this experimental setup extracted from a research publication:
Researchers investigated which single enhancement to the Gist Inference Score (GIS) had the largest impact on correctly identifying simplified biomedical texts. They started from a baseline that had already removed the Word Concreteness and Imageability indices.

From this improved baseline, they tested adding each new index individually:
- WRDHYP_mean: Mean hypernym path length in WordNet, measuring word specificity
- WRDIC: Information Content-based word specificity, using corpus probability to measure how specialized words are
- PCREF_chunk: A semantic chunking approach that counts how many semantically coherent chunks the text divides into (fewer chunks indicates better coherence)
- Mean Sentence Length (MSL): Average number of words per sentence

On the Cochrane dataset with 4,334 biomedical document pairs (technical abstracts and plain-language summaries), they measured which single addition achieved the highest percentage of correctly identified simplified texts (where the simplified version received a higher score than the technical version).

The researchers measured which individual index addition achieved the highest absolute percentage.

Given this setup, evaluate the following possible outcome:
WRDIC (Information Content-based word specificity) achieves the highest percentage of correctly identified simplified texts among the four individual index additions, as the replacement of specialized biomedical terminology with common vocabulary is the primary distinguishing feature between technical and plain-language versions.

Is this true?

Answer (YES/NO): NO